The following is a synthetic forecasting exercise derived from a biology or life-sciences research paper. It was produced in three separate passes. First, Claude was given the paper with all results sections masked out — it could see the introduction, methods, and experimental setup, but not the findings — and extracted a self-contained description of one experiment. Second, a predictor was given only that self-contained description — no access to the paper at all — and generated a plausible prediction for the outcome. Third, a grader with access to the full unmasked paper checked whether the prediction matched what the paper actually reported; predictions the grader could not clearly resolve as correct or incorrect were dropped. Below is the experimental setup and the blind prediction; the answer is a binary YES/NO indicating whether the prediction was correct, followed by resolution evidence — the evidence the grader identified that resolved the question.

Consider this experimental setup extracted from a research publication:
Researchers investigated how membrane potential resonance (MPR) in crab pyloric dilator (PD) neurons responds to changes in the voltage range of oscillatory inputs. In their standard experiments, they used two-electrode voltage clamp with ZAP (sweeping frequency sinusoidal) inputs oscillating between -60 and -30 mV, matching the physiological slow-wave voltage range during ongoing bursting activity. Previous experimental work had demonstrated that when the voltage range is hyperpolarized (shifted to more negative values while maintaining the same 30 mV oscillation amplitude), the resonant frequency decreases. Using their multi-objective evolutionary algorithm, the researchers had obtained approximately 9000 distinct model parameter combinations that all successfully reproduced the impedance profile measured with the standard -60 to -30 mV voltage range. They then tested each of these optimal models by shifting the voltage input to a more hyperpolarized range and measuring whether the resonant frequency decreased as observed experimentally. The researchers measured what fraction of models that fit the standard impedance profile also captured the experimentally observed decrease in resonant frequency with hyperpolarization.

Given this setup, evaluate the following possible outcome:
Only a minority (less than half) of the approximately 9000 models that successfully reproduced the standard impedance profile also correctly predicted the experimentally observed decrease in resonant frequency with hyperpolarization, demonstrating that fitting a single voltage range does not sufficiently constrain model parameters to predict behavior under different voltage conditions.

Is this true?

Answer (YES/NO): YES